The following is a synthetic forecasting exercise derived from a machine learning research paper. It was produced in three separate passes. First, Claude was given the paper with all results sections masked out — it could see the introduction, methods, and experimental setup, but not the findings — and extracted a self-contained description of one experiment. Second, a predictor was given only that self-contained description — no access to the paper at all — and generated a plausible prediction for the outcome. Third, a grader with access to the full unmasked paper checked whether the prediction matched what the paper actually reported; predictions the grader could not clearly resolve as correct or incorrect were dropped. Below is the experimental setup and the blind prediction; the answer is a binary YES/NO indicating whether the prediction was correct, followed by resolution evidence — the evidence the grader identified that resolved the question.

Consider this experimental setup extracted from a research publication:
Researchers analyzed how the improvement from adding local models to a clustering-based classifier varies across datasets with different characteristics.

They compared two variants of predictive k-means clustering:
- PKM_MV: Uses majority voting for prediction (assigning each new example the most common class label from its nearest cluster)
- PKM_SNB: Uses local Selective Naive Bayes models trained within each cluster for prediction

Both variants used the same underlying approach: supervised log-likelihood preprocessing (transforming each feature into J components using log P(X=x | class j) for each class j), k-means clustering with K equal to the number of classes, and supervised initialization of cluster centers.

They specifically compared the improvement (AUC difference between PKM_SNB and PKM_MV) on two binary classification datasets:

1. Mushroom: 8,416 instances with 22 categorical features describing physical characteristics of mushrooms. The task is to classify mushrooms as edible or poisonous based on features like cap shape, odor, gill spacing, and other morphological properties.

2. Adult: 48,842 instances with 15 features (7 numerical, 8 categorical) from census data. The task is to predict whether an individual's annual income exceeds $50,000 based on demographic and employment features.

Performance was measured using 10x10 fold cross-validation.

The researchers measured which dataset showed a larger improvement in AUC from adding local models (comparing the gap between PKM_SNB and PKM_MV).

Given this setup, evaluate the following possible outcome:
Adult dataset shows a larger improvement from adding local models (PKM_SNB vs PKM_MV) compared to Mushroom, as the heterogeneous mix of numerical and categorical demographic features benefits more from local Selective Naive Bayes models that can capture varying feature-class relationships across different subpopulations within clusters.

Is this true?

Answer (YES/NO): YES